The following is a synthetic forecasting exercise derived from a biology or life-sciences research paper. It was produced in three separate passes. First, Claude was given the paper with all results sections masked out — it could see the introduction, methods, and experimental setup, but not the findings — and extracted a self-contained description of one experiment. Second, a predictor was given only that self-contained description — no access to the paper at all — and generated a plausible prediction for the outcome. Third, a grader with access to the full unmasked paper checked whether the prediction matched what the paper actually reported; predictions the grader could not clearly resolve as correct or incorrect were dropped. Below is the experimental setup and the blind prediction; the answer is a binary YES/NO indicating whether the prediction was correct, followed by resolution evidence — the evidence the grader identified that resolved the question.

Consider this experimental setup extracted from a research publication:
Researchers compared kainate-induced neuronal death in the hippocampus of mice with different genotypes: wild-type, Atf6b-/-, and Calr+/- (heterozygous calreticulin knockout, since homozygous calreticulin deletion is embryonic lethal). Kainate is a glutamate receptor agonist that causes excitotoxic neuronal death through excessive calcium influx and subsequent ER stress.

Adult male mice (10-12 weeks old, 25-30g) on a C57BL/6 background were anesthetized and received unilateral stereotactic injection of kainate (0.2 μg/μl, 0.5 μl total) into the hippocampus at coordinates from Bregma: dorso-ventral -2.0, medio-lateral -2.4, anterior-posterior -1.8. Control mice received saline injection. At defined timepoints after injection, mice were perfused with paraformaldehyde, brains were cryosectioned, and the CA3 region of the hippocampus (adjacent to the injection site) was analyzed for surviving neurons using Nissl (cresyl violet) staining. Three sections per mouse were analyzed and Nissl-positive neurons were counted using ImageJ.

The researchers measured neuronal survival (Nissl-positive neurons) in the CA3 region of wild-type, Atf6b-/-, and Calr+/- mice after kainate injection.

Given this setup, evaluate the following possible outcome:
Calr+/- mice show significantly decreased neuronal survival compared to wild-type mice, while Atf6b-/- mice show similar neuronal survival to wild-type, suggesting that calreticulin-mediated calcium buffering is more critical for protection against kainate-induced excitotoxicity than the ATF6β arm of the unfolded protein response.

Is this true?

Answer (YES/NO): NO